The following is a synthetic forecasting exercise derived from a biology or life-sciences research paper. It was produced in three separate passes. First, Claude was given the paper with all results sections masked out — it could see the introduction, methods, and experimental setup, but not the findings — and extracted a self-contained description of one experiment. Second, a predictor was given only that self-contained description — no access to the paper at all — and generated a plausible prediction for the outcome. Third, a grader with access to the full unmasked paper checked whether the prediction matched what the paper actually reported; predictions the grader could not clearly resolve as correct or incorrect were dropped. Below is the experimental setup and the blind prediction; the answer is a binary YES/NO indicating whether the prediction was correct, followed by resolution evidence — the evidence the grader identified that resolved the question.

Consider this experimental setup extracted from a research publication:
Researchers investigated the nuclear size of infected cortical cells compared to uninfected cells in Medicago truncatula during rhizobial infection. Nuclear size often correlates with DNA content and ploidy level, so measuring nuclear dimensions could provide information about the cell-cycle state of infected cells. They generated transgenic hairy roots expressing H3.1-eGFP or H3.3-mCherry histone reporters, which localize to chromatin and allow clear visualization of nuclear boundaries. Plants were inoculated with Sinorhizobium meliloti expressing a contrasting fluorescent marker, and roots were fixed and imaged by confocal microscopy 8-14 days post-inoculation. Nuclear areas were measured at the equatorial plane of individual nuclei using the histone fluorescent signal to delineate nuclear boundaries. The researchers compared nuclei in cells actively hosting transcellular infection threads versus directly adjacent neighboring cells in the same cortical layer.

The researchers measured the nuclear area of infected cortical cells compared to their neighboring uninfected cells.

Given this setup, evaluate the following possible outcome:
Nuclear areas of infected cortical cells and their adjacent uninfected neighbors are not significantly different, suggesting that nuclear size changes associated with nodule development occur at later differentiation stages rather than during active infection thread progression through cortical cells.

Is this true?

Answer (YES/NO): NO